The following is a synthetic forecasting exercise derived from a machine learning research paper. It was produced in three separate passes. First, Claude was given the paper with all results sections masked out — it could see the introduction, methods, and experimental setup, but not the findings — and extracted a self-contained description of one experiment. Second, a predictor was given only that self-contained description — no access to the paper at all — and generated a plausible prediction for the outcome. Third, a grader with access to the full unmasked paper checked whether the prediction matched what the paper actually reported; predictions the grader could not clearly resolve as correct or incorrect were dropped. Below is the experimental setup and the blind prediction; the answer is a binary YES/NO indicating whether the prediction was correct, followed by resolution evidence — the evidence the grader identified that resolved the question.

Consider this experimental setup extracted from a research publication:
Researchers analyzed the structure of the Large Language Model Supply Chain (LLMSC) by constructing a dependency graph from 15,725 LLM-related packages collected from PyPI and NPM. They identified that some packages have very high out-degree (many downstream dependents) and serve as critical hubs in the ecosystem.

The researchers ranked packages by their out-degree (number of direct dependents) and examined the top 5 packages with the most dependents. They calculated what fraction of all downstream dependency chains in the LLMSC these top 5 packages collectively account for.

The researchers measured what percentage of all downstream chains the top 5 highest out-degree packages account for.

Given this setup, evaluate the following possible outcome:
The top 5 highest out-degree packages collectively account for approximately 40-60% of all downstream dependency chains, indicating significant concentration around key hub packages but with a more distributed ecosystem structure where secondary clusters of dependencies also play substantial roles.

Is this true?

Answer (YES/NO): NO